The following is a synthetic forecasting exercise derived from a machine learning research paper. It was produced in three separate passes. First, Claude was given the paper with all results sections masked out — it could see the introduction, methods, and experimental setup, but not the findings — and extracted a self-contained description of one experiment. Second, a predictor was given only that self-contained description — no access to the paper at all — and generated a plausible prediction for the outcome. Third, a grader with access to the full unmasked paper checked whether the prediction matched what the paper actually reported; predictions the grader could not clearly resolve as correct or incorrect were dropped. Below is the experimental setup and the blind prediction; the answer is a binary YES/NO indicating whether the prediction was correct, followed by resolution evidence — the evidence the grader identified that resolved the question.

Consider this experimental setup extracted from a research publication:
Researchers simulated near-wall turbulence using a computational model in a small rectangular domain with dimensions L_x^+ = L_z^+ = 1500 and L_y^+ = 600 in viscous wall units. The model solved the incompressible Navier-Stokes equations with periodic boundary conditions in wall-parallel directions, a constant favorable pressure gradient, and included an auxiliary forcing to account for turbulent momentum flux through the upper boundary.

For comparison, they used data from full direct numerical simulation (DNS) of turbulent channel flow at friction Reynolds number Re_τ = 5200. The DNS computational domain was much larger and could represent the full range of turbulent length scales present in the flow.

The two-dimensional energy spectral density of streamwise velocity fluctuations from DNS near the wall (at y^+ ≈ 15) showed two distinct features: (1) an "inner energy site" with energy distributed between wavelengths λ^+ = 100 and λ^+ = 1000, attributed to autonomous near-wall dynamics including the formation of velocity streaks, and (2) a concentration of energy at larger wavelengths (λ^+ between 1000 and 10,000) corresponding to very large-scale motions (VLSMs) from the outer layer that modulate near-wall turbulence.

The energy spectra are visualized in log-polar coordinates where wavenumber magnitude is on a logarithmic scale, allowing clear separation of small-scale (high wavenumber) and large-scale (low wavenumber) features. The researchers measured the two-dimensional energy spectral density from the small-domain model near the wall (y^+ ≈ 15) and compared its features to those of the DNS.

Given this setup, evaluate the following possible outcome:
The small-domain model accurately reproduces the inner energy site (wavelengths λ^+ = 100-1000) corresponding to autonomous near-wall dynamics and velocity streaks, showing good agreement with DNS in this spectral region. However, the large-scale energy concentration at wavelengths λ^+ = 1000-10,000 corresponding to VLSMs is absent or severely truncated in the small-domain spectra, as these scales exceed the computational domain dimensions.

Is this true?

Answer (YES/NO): YES